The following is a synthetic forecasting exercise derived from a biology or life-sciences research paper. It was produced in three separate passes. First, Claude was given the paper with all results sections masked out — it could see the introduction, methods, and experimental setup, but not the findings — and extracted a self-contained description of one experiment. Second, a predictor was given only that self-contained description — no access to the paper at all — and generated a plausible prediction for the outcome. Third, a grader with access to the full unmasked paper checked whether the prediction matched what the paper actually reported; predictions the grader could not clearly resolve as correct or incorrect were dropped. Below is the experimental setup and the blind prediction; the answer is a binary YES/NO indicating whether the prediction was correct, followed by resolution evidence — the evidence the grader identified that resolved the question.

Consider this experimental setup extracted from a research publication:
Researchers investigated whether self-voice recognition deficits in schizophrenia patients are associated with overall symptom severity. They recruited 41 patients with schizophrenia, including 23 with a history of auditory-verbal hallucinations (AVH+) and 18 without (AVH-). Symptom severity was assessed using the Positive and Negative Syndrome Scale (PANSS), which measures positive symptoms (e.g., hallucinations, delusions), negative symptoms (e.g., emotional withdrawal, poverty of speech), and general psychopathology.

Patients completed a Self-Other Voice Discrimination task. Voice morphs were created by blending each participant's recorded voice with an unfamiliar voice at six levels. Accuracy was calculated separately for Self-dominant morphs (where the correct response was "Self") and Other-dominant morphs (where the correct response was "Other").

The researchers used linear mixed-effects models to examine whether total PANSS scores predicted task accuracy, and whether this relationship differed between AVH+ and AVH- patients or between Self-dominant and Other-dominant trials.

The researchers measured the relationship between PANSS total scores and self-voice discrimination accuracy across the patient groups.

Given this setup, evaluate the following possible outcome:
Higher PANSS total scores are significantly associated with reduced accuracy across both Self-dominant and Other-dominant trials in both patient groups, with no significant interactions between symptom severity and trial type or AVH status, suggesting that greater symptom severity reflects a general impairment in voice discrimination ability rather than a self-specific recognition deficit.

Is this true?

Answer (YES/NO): NO